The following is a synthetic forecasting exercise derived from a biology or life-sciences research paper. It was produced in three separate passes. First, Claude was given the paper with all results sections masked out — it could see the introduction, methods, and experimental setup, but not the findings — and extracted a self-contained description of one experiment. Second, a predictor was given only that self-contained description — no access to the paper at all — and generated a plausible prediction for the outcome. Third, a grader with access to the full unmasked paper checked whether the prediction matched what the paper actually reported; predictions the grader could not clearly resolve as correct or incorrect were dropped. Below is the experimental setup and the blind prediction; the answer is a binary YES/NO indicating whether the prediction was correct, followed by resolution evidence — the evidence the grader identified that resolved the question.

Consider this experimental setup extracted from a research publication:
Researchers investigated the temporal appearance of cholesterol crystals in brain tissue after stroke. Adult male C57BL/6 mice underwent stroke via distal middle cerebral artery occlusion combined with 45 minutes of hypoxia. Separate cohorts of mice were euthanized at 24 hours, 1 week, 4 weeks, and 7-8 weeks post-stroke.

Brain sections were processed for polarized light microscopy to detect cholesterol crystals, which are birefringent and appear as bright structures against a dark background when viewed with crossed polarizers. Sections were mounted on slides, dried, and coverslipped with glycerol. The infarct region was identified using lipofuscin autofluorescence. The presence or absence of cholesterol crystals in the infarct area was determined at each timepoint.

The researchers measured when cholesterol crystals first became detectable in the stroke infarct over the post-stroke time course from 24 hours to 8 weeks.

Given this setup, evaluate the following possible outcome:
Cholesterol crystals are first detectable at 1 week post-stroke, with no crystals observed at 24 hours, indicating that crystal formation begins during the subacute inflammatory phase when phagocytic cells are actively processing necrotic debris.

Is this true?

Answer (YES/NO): NO